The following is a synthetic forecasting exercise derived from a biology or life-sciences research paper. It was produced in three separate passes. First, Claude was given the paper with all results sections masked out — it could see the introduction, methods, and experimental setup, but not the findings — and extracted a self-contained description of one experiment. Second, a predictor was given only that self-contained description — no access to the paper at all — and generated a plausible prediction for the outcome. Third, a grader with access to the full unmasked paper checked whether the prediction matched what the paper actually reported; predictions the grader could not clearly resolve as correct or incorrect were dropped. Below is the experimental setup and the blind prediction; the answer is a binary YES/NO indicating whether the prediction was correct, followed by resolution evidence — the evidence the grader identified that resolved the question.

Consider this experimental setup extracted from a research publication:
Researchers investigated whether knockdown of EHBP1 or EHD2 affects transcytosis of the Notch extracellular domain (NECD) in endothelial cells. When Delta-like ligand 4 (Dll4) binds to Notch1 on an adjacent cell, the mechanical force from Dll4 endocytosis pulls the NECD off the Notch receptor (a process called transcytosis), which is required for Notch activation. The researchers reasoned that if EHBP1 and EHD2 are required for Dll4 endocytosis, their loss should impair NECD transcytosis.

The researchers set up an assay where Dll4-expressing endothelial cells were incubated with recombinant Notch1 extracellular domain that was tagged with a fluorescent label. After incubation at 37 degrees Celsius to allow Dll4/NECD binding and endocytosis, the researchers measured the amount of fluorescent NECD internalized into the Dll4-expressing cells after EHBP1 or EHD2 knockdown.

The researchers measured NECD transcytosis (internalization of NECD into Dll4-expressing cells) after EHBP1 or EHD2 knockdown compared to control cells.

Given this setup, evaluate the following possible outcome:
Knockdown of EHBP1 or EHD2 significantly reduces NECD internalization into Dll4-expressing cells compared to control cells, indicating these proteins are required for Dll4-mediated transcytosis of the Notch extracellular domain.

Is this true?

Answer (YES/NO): YES